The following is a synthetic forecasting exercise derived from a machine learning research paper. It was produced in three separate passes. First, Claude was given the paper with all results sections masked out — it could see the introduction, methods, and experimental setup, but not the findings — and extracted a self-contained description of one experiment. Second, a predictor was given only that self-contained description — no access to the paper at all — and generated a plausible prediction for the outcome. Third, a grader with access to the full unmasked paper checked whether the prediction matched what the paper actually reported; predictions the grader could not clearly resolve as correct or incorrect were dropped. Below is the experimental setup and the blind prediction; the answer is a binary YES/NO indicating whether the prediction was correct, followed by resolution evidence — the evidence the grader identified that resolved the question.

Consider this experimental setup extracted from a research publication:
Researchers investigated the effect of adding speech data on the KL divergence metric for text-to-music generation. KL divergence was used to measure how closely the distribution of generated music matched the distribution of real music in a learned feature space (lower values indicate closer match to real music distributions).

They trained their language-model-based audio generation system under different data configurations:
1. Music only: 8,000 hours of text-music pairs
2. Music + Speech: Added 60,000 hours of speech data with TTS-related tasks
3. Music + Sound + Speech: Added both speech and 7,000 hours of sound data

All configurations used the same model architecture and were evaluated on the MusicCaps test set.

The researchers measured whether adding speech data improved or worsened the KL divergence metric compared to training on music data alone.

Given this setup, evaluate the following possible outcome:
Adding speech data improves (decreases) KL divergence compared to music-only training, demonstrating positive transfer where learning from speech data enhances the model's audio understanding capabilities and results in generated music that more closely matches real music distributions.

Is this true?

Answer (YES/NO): NO